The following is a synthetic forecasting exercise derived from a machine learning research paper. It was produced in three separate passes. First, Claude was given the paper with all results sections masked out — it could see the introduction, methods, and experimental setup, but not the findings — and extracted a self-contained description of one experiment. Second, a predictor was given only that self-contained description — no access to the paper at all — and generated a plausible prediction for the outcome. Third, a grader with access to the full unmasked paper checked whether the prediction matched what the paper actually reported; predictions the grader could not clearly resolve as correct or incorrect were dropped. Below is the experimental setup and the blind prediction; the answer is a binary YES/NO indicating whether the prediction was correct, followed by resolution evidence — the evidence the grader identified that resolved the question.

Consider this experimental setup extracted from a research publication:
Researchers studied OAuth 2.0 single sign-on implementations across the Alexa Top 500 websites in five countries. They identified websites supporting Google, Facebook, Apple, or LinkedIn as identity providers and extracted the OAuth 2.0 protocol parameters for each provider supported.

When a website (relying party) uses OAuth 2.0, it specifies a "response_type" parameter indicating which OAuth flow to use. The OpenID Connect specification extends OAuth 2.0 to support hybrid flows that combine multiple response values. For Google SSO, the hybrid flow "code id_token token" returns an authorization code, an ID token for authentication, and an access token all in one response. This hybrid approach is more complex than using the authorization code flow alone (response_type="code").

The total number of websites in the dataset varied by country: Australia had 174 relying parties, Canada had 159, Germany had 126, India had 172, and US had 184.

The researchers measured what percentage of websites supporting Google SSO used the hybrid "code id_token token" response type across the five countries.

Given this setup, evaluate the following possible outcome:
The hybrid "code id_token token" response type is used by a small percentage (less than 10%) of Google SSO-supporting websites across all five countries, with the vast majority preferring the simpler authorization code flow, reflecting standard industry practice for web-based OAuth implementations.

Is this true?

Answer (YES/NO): YES